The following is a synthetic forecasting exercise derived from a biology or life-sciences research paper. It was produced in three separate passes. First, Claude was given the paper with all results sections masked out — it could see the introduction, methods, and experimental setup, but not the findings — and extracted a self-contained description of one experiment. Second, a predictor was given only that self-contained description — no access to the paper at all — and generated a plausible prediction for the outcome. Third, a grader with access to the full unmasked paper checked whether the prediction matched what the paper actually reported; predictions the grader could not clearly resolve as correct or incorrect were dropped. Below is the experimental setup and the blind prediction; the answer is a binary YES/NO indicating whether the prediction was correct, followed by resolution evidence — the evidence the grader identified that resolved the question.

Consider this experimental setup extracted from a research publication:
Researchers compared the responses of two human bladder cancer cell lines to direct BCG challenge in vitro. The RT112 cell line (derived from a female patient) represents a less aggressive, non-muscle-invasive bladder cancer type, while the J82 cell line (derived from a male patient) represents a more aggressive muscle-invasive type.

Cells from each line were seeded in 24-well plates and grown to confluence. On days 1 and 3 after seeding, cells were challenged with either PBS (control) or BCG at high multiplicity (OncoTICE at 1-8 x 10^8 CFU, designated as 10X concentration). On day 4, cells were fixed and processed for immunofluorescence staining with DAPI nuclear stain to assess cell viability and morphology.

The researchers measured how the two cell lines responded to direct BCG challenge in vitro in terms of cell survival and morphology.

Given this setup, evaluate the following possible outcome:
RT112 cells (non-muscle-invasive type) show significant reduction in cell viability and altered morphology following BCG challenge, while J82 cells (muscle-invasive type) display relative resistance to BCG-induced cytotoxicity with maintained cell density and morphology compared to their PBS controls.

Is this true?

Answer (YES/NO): NO